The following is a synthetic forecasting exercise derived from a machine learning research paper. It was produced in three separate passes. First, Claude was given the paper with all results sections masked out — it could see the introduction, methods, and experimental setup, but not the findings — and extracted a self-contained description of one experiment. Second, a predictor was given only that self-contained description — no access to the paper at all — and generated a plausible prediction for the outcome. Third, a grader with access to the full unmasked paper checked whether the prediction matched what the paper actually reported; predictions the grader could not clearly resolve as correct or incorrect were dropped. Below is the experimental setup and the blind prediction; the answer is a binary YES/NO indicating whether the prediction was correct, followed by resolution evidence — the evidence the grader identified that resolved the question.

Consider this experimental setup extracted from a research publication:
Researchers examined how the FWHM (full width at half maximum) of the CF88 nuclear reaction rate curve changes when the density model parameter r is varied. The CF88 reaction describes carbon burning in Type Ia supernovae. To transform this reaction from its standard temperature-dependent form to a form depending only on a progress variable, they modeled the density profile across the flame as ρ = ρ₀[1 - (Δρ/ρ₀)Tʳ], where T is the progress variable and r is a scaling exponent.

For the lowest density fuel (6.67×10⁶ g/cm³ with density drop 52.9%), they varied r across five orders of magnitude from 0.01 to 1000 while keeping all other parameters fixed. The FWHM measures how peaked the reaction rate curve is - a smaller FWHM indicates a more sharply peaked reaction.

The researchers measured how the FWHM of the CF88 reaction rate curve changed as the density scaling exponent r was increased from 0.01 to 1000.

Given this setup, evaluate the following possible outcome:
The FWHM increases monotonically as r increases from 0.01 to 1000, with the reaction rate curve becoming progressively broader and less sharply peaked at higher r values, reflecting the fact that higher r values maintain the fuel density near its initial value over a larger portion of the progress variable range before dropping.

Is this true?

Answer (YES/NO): NO